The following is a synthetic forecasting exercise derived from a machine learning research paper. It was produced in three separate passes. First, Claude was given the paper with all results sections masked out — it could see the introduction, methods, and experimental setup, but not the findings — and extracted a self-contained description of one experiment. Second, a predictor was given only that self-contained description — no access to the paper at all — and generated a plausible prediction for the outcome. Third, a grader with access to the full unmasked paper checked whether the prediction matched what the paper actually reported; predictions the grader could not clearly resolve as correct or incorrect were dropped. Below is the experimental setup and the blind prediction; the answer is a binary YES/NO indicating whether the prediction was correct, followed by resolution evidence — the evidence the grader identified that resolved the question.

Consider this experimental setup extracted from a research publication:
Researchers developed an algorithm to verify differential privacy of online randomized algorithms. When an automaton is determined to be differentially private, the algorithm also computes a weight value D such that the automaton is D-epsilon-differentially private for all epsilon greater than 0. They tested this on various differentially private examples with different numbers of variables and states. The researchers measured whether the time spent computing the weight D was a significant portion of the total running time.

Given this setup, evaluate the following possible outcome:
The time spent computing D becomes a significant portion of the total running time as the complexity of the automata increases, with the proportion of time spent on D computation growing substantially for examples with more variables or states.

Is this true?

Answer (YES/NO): NO